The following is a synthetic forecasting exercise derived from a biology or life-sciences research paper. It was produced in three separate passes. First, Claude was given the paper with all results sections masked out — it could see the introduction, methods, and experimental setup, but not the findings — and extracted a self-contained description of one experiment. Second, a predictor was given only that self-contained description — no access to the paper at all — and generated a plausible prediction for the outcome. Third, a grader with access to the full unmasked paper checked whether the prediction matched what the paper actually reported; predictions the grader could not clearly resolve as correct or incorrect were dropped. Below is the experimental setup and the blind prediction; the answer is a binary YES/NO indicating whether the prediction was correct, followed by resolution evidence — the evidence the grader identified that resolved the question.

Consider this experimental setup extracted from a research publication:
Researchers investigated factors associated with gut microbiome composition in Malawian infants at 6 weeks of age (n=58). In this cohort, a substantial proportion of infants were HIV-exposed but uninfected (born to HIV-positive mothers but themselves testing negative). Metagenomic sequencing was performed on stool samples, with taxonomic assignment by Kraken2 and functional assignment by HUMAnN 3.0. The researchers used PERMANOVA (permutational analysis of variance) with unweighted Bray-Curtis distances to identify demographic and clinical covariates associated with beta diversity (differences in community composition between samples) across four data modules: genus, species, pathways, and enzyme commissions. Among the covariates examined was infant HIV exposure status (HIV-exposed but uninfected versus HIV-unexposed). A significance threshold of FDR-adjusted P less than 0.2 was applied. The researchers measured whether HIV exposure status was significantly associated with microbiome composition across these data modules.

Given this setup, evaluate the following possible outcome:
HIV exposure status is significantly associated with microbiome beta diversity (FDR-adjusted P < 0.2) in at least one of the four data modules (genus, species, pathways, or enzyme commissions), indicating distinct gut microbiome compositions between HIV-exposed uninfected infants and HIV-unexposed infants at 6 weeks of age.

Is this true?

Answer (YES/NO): YES